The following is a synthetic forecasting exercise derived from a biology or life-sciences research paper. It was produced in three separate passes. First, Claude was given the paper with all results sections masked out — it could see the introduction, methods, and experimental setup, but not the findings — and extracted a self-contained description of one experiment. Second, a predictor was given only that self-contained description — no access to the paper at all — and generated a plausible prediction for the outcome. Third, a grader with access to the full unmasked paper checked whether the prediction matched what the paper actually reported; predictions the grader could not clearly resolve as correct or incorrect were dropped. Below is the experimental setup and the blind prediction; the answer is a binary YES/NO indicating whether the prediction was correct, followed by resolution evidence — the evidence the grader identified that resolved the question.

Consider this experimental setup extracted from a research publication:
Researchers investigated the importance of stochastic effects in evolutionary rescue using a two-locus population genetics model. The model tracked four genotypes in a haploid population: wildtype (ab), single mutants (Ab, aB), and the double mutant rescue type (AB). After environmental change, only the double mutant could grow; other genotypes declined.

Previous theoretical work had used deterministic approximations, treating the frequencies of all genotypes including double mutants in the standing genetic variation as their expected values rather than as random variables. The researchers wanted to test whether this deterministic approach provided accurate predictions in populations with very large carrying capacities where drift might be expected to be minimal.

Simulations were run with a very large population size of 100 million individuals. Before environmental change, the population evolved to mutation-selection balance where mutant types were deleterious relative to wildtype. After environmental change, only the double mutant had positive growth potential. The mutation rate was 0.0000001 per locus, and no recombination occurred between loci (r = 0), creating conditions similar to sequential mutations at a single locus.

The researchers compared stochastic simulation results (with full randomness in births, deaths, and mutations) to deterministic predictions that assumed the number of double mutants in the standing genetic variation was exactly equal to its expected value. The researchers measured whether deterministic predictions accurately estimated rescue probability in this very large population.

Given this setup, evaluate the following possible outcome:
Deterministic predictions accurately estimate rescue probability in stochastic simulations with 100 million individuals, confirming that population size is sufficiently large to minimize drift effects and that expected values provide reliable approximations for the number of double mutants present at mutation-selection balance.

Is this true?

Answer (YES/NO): NO